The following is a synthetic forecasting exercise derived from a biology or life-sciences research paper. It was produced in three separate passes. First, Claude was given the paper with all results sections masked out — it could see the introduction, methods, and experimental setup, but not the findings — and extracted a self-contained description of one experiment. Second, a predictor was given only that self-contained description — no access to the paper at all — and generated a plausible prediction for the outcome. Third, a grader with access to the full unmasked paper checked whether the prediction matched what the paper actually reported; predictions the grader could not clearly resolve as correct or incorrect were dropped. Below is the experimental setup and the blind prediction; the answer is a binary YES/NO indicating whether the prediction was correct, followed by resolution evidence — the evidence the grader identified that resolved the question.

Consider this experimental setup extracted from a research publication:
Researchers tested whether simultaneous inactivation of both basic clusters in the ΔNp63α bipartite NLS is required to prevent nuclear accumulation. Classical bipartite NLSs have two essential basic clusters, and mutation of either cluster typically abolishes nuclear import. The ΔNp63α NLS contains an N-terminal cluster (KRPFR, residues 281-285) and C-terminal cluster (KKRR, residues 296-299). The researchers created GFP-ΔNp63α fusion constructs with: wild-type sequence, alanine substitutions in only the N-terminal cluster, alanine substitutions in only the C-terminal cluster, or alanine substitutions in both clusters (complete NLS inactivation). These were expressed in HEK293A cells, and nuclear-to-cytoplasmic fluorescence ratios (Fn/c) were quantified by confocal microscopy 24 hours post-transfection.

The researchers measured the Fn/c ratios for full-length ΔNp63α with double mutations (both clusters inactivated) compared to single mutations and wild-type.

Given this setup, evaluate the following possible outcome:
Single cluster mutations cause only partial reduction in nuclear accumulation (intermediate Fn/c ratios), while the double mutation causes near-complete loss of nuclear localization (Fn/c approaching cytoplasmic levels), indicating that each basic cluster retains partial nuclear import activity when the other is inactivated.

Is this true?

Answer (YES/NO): NO